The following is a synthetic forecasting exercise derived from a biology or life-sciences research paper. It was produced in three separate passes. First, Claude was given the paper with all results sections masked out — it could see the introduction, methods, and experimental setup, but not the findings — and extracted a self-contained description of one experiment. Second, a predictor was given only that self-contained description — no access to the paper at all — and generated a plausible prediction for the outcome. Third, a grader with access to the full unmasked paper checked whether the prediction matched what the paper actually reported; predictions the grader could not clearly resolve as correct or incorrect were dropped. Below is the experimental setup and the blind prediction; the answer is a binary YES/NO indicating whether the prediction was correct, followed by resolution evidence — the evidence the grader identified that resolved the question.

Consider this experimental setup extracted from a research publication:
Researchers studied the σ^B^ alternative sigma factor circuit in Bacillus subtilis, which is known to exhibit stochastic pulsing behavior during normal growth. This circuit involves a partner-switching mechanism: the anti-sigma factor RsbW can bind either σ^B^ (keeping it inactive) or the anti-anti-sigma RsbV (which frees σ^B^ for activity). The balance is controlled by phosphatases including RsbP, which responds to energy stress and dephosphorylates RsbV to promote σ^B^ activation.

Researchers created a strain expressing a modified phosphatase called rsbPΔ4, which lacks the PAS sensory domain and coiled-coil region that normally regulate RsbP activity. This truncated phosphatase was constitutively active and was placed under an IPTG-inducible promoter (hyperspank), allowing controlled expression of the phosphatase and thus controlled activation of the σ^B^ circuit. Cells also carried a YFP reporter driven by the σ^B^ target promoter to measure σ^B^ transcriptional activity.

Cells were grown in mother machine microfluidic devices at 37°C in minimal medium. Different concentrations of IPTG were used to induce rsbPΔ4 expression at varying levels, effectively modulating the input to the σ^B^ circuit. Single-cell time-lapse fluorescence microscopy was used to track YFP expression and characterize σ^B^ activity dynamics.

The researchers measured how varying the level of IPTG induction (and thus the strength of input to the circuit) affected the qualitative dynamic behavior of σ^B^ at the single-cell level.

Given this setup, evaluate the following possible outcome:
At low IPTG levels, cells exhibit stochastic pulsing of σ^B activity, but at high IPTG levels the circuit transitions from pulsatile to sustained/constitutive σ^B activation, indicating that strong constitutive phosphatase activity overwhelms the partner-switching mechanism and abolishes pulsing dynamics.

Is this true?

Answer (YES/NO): NO